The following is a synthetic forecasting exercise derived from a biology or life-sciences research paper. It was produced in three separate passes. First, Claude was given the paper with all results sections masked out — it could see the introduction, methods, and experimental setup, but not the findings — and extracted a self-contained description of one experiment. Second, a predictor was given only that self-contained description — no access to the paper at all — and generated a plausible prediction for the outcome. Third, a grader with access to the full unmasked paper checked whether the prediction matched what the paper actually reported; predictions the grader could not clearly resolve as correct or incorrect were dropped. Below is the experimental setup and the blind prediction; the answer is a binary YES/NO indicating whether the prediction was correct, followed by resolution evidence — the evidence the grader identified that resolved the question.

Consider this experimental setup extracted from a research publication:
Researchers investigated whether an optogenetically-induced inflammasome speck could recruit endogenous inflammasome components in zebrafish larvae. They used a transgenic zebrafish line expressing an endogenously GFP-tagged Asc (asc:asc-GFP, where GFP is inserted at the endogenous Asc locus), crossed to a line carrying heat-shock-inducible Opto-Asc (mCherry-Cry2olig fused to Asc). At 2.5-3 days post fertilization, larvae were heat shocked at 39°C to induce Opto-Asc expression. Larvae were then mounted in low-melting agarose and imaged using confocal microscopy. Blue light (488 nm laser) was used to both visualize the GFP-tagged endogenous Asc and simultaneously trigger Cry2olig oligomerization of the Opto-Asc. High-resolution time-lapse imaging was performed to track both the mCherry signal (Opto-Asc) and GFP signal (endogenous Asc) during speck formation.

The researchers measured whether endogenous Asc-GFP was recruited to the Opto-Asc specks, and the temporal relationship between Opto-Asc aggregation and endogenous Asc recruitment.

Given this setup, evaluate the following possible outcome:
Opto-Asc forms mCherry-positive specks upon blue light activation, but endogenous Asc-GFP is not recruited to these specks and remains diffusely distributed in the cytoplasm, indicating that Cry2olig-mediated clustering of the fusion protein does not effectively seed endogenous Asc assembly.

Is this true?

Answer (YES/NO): NO